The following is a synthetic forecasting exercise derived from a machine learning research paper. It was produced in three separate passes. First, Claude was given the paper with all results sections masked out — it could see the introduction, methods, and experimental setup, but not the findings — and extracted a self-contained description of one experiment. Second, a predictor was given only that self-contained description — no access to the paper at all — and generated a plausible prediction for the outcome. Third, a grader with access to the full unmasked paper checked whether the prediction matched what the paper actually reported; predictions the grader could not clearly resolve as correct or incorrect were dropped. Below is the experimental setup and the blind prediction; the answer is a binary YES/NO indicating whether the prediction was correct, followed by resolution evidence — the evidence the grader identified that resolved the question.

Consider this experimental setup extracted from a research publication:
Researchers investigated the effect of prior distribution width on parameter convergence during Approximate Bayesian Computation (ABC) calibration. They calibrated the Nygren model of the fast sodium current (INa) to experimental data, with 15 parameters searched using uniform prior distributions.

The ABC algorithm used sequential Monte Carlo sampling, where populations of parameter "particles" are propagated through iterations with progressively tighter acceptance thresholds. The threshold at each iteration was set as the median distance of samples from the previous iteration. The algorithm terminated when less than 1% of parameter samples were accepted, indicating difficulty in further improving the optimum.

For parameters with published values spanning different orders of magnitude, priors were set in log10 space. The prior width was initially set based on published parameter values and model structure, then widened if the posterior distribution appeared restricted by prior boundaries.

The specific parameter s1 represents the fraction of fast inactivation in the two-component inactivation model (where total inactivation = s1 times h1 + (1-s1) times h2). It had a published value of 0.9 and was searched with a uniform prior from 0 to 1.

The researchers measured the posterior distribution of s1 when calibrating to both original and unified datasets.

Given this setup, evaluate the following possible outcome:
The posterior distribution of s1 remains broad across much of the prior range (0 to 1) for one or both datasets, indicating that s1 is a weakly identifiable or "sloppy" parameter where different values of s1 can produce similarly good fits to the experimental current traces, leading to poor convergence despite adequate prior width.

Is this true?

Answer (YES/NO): YES